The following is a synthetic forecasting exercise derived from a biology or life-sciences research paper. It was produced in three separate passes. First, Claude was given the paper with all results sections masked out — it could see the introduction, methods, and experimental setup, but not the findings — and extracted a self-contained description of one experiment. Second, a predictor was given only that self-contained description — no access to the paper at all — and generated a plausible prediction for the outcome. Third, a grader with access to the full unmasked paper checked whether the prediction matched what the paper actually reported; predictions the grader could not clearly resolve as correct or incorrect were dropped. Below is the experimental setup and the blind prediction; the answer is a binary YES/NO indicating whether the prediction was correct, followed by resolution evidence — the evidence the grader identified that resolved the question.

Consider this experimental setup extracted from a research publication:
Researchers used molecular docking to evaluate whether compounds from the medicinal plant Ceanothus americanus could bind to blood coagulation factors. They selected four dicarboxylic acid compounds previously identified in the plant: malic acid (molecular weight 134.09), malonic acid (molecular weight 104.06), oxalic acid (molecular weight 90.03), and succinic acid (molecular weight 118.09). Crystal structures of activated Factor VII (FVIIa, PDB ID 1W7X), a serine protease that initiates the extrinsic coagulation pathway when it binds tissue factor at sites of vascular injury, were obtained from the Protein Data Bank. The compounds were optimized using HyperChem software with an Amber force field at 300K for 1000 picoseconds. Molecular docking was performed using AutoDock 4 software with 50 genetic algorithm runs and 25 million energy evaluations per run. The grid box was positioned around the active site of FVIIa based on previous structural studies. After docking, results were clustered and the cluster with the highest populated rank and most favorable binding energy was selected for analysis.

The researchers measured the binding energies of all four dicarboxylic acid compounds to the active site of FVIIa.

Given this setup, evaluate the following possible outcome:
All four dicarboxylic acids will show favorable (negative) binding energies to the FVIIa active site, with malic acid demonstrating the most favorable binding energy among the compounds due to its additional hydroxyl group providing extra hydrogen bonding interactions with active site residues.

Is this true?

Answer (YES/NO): NO